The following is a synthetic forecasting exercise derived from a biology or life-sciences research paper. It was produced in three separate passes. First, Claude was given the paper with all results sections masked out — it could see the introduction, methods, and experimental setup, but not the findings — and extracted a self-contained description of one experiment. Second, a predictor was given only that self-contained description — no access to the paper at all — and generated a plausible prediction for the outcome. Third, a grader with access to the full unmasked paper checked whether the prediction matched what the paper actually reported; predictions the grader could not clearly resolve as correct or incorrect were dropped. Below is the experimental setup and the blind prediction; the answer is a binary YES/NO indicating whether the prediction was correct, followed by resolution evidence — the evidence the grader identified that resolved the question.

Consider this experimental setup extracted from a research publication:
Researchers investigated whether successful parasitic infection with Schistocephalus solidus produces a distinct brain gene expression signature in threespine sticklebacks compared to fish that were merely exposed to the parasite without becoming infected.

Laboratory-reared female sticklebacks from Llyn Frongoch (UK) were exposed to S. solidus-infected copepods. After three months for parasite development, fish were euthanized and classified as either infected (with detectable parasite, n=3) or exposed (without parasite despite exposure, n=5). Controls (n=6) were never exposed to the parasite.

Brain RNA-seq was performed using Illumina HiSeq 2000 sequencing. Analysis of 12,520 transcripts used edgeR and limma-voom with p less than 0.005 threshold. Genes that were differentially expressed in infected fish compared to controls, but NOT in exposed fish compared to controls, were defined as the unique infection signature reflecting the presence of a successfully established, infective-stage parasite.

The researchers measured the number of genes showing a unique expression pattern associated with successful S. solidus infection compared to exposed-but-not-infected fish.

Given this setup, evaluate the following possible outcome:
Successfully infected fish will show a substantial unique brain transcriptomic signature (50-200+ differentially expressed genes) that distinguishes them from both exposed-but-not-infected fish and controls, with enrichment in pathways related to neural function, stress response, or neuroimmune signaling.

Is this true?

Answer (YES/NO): NO